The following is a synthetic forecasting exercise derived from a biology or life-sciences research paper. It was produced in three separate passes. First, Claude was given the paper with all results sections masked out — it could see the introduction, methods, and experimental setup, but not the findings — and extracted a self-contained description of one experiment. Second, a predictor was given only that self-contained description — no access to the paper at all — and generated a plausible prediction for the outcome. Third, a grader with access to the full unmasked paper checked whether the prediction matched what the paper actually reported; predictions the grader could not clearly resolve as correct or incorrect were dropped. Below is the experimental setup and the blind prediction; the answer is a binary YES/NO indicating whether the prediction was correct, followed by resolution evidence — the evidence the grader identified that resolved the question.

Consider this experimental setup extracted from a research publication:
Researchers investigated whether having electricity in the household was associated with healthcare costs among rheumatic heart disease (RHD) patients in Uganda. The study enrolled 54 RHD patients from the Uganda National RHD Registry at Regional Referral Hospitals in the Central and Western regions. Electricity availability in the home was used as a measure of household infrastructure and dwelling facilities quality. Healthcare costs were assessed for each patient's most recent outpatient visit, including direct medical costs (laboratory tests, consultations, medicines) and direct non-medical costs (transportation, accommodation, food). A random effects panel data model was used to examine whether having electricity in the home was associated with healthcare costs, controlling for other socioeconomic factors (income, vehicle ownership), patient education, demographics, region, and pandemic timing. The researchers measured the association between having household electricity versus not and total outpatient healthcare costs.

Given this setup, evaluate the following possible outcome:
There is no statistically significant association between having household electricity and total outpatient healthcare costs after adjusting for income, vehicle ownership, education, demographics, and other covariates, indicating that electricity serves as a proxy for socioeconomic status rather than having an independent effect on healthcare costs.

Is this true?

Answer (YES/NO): NO